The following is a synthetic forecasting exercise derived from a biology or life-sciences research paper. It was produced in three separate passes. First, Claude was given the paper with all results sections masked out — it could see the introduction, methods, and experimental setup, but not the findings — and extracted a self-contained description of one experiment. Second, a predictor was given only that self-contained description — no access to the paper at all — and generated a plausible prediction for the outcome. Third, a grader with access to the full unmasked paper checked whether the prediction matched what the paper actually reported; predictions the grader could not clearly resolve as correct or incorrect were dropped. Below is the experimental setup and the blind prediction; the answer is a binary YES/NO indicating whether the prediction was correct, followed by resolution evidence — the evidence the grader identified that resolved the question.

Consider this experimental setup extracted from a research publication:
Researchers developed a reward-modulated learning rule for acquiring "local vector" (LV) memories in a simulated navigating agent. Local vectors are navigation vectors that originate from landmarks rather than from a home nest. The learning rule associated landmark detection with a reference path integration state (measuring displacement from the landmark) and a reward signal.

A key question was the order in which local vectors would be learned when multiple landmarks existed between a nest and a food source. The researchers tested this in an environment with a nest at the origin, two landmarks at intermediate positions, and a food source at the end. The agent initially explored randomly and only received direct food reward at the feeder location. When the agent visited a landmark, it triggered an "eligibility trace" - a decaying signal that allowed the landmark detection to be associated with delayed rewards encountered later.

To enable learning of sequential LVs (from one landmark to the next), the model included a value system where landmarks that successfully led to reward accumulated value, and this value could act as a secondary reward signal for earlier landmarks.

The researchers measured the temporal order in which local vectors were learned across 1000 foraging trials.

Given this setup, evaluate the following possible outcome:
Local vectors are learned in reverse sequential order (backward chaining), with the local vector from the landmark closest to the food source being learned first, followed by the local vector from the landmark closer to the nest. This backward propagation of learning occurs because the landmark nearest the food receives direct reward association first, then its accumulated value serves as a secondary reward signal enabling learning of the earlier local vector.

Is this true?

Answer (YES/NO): YES